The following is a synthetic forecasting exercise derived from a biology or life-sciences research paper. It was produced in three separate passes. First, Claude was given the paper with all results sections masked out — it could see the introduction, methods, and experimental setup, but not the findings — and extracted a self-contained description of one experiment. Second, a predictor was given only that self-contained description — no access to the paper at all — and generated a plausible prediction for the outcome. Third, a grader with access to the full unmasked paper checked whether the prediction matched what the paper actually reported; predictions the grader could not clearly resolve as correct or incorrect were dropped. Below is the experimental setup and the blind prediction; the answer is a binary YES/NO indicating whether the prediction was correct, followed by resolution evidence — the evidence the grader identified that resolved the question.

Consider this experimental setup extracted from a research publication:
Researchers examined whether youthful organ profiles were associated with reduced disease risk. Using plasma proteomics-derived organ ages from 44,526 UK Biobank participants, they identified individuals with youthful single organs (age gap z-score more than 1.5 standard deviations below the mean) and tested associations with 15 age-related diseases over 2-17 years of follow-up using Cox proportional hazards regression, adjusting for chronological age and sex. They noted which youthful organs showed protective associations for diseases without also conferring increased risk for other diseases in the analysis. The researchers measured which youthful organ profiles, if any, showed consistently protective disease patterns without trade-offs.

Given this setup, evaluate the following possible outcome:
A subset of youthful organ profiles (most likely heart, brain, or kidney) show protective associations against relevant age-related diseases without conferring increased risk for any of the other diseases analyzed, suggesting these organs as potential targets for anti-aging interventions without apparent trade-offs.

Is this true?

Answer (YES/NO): YES